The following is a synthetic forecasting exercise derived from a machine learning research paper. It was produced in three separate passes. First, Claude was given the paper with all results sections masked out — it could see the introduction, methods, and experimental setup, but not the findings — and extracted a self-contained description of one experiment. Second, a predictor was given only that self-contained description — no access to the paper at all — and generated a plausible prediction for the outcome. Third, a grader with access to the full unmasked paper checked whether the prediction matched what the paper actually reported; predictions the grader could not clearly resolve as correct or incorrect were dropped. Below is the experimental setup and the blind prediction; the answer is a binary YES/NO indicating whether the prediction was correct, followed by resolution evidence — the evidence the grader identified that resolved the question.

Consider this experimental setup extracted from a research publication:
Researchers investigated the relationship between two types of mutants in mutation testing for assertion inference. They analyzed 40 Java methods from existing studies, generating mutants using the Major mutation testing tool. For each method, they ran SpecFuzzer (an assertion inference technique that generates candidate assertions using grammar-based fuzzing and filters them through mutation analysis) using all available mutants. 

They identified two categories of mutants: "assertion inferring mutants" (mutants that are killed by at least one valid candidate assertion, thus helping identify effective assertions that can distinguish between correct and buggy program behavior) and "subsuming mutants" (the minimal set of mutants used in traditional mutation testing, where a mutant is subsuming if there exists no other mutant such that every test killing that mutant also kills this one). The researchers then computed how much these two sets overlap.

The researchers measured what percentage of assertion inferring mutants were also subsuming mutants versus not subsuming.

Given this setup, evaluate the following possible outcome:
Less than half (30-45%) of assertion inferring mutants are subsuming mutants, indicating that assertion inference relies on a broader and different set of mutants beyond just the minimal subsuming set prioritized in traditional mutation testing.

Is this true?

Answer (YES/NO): NO